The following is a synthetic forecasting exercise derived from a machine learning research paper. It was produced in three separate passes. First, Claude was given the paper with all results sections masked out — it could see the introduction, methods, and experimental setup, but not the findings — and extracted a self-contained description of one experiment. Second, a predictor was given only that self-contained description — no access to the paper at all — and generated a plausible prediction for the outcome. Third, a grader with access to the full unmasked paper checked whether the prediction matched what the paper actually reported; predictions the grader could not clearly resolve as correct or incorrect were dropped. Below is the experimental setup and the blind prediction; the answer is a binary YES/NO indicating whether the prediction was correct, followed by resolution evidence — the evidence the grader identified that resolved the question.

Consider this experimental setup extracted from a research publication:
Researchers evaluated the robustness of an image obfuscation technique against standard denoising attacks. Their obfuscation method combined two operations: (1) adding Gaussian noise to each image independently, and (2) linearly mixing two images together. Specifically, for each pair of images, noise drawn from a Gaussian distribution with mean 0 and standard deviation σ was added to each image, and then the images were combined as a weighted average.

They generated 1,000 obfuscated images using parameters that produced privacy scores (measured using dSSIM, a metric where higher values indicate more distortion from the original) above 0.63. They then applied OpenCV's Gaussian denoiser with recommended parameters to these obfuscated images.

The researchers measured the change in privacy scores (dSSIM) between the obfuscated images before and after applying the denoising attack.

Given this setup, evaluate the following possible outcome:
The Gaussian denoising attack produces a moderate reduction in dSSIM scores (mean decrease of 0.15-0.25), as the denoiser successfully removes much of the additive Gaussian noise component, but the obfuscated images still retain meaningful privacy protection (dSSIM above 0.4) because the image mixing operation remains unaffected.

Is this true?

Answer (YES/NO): NO